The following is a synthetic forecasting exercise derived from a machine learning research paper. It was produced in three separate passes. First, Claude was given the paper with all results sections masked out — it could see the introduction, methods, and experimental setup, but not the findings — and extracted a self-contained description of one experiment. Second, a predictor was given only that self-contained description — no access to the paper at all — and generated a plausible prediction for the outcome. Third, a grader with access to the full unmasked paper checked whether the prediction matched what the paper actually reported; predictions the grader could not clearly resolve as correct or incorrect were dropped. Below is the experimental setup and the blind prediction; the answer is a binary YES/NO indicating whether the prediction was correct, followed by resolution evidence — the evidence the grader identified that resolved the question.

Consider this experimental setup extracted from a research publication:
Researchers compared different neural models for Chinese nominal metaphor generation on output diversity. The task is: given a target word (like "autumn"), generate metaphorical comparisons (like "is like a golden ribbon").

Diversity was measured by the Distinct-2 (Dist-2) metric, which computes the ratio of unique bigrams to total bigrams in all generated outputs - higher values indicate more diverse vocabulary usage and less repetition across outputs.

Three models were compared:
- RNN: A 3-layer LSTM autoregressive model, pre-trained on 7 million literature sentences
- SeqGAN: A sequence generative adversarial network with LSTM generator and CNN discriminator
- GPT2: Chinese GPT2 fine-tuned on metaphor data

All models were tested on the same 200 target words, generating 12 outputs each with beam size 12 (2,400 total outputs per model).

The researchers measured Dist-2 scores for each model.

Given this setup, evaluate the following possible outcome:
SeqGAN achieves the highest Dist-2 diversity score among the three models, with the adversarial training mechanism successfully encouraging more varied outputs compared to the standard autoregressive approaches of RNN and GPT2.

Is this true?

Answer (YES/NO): NO